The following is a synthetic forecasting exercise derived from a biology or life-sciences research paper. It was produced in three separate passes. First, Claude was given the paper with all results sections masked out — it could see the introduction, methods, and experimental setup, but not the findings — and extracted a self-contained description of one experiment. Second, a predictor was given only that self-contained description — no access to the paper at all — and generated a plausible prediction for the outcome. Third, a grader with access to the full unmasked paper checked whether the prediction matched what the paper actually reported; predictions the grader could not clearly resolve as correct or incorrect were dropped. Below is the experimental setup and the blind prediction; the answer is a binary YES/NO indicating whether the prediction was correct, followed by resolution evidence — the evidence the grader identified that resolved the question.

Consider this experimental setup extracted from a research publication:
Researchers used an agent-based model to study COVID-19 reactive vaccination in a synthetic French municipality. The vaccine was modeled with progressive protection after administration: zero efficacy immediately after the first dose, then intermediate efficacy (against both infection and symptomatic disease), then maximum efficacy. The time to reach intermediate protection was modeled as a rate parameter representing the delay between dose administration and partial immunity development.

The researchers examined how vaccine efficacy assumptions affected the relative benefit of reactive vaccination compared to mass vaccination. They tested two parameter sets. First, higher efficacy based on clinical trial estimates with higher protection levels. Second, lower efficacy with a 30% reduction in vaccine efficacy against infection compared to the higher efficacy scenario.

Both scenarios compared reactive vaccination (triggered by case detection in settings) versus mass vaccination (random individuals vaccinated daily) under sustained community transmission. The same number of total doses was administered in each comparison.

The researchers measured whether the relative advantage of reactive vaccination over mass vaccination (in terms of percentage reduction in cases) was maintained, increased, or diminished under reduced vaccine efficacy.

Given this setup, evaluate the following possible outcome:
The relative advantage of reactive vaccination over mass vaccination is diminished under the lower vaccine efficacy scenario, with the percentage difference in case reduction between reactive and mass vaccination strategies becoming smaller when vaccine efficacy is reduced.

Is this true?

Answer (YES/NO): YES